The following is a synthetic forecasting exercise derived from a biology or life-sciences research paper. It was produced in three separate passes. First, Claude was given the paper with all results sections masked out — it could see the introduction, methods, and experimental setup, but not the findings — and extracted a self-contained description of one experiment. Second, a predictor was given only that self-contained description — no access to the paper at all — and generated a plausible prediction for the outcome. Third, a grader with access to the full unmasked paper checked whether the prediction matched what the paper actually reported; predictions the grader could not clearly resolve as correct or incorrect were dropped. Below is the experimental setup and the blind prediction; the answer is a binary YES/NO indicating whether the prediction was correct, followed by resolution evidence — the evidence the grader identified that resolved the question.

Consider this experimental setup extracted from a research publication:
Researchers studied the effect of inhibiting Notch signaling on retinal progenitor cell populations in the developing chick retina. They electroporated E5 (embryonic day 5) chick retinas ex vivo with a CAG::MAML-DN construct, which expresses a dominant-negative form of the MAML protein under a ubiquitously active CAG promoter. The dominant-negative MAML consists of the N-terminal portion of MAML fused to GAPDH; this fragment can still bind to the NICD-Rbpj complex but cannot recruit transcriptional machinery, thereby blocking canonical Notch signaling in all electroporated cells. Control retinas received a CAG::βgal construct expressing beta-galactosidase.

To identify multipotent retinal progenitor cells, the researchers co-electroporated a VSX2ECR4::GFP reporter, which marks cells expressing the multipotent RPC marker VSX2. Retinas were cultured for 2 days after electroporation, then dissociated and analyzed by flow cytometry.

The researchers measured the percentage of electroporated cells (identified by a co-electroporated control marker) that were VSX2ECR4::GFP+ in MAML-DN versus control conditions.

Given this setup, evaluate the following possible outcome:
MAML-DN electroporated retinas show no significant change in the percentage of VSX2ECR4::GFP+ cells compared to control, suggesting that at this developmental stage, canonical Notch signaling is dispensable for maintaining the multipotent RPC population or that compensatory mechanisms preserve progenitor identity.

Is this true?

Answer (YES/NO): NO